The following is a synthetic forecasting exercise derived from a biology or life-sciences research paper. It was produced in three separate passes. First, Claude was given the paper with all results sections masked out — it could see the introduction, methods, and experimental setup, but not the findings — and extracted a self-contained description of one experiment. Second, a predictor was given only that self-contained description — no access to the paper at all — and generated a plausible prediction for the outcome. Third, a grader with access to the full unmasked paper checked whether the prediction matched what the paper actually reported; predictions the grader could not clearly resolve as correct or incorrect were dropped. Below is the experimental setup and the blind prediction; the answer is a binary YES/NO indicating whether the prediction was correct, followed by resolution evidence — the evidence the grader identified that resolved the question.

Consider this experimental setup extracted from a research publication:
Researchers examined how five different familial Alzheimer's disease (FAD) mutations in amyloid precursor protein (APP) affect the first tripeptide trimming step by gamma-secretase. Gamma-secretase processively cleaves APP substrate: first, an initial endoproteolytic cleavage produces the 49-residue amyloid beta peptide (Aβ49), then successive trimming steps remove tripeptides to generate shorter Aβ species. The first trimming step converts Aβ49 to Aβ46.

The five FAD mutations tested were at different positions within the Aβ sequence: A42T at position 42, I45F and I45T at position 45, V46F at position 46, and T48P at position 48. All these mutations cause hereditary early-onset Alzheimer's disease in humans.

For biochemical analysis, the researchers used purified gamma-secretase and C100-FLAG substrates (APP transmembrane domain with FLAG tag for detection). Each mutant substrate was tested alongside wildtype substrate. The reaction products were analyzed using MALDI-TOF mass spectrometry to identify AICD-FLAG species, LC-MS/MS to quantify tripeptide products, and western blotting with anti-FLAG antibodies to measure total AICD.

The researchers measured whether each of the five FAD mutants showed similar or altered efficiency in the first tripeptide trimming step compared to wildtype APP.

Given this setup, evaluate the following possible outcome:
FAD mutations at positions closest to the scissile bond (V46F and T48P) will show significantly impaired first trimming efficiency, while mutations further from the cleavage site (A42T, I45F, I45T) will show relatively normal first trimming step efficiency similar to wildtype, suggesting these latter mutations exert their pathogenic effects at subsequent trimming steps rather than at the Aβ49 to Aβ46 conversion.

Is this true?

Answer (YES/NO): NO